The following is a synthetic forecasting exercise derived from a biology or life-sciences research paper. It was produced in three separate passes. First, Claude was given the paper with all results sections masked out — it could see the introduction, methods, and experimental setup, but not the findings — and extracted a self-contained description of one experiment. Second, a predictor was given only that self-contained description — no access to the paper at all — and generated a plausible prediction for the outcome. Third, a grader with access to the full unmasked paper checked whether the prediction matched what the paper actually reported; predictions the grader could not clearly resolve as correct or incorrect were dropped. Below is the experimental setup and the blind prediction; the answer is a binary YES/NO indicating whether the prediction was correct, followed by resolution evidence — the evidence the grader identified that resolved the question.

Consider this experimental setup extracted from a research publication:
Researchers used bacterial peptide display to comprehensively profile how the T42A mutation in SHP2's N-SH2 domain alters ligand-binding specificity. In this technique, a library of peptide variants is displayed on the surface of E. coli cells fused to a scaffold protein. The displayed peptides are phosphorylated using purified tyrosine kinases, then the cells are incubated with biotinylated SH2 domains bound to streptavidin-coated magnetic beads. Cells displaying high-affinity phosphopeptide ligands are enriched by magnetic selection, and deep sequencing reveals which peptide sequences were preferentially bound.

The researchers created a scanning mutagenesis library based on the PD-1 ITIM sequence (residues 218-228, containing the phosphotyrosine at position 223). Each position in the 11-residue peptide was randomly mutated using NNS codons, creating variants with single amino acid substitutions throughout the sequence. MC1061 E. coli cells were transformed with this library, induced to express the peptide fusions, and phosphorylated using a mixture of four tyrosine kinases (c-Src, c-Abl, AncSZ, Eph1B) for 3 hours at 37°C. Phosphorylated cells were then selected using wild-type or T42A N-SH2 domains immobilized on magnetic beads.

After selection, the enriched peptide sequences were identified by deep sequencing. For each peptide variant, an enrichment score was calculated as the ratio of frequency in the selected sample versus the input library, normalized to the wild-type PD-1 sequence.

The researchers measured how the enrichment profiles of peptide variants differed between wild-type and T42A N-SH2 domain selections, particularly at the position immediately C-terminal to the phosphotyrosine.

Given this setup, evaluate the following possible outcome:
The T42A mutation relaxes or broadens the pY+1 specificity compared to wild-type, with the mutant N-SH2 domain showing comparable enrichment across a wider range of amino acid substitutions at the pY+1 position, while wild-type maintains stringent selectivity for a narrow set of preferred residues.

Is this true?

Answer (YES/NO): NO